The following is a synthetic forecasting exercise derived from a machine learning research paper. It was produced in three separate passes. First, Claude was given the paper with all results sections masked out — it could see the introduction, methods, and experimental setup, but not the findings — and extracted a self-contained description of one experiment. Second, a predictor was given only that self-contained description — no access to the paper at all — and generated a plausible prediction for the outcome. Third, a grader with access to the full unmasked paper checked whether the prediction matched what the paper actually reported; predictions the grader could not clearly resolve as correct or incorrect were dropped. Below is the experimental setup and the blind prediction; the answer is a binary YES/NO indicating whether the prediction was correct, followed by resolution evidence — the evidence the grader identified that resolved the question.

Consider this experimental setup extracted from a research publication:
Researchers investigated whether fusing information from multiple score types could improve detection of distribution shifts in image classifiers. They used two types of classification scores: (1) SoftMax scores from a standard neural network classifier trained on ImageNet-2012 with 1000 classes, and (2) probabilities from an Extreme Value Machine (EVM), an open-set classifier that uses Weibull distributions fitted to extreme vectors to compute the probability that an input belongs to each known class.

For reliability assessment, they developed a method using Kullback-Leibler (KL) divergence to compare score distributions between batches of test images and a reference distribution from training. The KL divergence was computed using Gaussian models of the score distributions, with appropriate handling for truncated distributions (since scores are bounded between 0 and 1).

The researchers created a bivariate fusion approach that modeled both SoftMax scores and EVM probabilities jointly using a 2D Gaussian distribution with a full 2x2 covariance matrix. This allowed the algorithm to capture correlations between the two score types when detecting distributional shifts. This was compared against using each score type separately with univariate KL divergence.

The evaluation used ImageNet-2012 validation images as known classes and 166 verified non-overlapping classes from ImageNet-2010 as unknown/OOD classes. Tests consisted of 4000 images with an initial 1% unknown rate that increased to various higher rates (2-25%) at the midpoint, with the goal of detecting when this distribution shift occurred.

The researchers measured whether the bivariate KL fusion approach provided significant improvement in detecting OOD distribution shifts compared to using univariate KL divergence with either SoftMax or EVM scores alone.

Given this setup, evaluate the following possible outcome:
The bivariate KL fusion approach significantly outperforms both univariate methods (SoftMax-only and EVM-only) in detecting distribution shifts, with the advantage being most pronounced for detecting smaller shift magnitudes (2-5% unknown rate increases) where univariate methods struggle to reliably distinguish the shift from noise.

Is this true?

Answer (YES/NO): NO